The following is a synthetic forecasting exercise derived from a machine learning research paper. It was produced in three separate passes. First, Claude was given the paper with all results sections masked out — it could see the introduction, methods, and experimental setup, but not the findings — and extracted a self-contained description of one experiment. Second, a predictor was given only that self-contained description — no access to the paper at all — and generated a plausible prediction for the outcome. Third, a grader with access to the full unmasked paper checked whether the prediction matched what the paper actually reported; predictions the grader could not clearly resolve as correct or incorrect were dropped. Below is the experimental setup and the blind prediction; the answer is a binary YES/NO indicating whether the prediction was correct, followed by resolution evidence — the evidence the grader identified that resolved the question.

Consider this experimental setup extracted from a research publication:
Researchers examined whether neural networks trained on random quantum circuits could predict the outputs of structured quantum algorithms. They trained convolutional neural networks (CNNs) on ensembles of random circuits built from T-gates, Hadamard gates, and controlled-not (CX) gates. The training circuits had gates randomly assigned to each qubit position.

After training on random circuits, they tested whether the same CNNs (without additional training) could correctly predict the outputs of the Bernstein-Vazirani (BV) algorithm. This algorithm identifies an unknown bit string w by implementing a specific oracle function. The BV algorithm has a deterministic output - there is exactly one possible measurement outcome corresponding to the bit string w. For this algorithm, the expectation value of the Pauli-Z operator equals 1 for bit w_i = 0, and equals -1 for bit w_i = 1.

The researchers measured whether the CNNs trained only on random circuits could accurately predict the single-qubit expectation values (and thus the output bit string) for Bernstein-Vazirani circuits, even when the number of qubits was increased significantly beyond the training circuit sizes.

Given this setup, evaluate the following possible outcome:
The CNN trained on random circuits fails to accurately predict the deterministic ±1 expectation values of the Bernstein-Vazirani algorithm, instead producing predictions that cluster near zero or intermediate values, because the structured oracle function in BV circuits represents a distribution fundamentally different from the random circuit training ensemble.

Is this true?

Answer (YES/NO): NO